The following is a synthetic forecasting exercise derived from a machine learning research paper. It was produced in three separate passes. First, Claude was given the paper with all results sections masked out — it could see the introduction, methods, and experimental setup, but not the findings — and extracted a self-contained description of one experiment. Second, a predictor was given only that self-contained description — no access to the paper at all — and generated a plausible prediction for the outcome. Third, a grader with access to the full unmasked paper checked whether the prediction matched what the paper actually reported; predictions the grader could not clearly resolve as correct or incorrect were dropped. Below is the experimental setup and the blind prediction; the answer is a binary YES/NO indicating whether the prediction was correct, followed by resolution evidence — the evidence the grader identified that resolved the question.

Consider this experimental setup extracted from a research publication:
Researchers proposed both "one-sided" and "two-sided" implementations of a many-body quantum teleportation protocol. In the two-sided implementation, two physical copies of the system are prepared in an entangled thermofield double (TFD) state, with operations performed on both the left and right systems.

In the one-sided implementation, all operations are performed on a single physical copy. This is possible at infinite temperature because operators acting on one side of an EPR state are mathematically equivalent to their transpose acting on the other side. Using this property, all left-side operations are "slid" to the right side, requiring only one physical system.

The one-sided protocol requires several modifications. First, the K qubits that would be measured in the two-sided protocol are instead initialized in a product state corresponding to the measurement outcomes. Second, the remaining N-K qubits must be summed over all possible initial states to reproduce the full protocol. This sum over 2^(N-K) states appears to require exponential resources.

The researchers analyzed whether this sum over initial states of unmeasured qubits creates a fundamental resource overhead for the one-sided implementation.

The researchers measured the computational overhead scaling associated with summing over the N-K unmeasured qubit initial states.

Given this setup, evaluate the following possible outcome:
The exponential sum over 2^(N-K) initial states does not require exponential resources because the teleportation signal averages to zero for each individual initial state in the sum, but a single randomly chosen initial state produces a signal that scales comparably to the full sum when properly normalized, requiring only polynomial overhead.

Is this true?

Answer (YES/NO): NO